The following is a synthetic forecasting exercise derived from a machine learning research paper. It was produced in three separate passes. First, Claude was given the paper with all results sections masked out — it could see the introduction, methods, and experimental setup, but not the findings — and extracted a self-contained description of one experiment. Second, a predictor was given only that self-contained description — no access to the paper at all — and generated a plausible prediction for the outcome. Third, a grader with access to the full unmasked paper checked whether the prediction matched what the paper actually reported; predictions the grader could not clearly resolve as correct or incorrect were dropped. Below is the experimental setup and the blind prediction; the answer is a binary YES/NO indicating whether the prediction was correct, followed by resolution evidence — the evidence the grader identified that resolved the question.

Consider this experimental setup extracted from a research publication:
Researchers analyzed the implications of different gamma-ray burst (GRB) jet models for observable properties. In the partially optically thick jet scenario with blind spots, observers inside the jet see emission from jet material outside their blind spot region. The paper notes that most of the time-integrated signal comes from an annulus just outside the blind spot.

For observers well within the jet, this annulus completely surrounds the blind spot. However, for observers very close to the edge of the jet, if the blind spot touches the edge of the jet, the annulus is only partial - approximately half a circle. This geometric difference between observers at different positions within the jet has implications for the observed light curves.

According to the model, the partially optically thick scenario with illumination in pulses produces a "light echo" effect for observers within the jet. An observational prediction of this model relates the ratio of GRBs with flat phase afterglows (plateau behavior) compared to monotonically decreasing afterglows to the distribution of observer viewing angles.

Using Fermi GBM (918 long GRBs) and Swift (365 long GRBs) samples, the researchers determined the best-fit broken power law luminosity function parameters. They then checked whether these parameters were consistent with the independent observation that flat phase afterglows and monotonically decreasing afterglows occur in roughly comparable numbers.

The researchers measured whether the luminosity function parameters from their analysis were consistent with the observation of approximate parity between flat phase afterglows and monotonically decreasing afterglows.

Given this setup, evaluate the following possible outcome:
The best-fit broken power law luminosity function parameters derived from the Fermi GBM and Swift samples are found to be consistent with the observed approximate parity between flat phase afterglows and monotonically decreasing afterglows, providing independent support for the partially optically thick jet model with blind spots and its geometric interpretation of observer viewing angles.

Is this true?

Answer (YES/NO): YES